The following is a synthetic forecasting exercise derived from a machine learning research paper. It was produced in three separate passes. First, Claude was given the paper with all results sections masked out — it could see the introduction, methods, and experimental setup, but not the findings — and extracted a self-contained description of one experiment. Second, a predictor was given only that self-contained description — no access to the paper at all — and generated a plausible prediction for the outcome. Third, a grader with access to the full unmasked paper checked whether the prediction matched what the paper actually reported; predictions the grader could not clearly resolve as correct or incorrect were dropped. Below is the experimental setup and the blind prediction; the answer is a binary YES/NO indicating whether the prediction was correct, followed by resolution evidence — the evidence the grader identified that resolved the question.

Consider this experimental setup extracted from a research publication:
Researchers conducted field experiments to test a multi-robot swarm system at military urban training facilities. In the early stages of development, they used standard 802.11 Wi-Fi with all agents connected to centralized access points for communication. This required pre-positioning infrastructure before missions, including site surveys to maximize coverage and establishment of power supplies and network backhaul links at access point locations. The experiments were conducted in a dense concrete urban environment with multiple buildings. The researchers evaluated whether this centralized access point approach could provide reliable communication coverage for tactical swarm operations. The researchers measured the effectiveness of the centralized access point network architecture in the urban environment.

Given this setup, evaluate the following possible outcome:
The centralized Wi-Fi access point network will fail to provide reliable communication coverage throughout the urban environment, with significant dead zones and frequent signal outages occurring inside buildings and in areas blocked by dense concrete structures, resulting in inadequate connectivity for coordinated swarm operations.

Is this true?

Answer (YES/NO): YES